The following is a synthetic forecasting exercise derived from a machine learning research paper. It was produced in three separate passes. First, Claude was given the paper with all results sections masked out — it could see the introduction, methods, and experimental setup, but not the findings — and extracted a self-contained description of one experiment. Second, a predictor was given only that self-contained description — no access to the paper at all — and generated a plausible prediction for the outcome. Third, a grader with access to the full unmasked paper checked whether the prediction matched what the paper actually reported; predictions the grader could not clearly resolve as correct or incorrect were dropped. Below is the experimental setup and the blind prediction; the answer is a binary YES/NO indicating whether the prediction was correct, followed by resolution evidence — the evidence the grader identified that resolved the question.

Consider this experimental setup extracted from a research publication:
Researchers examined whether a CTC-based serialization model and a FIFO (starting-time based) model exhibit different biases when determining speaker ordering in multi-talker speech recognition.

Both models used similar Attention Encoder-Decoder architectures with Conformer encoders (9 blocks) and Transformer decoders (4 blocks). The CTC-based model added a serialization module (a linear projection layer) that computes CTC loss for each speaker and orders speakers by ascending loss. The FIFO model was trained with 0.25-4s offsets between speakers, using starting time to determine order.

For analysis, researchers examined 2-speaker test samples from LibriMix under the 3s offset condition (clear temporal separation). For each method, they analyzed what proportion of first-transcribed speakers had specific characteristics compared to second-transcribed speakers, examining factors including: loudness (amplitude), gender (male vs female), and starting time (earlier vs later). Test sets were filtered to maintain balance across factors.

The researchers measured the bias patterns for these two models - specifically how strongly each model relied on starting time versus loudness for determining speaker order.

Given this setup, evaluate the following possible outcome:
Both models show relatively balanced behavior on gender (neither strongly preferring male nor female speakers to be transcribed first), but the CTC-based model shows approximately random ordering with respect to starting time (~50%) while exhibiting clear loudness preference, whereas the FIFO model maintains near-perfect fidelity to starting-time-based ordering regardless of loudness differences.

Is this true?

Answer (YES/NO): NO